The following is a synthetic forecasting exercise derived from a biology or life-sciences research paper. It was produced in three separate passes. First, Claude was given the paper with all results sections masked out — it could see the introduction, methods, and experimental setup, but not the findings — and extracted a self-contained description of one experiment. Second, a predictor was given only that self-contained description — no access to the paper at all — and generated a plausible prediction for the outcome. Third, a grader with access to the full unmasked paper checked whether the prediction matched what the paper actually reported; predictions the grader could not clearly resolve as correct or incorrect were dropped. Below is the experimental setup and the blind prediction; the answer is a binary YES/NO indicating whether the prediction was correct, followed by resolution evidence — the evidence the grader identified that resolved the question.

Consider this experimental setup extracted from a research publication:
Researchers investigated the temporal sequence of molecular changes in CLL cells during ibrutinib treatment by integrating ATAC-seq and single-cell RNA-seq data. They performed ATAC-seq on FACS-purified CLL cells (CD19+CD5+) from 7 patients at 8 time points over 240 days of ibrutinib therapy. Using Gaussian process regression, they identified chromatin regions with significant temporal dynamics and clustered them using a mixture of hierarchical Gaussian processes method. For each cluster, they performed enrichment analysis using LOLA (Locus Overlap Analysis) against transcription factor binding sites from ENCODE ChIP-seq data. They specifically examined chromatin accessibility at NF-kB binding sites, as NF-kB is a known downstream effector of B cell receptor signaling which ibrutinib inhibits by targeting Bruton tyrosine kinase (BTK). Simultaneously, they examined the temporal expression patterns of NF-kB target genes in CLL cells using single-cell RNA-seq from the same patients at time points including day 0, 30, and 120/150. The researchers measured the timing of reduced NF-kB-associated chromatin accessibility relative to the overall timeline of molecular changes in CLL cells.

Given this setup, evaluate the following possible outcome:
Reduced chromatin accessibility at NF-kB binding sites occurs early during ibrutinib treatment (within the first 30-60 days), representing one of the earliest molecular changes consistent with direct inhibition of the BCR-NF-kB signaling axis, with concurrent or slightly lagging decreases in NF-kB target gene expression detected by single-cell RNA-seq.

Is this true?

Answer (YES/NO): NO